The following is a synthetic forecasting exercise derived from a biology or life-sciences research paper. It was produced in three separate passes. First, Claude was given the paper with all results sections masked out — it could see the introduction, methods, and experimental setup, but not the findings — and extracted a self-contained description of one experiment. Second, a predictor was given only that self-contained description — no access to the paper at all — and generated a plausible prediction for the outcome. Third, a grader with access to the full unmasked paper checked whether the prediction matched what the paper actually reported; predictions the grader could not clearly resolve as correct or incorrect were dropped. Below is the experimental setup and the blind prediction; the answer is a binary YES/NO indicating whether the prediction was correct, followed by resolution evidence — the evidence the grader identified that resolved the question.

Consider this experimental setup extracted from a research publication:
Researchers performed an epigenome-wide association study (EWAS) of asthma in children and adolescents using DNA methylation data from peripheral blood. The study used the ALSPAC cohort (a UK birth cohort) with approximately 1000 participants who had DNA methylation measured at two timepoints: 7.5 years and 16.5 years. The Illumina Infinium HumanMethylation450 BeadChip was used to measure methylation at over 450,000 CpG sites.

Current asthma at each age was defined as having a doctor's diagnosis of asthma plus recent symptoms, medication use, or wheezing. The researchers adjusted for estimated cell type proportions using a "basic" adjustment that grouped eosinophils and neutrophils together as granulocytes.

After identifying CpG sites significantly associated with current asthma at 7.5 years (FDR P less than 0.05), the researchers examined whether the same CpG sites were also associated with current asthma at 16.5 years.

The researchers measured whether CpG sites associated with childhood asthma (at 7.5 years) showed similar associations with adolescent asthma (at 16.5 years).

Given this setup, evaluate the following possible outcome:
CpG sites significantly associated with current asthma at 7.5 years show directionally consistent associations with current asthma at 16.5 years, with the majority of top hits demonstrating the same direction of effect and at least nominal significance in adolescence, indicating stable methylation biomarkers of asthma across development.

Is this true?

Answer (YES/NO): NO